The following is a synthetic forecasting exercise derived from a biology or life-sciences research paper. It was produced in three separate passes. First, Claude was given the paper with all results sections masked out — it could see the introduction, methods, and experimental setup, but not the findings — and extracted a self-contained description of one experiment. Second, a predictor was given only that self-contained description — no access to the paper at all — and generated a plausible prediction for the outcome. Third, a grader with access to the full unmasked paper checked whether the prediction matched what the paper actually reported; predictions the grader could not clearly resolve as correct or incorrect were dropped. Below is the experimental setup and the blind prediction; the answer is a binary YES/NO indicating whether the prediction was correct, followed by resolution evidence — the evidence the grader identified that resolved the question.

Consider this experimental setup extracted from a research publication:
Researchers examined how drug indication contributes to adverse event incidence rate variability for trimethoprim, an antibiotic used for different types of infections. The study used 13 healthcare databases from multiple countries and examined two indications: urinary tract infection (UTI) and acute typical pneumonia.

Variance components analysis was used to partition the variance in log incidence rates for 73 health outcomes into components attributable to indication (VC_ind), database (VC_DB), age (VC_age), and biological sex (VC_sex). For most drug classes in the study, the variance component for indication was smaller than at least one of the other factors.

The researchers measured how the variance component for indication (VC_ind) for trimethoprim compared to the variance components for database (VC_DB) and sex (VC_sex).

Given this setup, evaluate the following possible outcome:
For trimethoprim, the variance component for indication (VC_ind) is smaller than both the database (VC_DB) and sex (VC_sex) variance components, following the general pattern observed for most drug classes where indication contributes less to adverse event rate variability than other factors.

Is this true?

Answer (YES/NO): NO